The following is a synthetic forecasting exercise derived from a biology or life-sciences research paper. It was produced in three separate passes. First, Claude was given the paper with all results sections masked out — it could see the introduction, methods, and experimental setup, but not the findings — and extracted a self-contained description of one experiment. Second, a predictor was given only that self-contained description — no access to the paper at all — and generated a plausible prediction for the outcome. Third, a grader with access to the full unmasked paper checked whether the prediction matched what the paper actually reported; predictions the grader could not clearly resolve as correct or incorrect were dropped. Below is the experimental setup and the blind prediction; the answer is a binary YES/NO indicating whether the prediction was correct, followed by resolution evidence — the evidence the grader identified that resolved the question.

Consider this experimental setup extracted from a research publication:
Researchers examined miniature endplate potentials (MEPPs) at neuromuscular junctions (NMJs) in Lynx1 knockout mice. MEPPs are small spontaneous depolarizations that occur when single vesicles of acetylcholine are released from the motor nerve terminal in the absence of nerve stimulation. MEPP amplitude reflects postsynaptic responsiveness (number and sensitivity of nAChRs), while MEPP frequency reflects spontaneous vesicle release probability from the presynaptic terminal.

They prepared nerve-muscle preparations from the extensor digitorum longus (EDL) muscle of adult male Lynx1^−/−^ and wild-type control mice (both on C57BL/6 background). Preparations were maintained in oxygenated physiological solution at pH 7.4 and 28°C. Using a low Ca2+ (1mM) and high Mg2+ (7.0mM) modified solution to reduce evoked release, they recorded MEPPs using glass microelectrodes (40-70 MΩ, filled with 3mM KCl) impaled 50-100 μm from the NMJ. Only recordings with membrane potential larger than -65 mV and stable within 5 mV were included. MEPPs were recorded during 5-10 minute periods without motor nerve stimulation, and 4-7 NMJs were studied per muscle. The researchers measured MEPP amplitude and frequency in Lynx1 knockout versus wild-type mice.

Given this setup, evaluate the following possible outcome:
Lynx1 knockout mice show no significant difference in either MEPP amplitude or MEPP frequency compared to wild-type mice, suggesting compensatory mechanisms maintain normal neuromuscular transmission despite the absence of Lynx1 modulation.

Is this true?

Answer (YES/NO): NO